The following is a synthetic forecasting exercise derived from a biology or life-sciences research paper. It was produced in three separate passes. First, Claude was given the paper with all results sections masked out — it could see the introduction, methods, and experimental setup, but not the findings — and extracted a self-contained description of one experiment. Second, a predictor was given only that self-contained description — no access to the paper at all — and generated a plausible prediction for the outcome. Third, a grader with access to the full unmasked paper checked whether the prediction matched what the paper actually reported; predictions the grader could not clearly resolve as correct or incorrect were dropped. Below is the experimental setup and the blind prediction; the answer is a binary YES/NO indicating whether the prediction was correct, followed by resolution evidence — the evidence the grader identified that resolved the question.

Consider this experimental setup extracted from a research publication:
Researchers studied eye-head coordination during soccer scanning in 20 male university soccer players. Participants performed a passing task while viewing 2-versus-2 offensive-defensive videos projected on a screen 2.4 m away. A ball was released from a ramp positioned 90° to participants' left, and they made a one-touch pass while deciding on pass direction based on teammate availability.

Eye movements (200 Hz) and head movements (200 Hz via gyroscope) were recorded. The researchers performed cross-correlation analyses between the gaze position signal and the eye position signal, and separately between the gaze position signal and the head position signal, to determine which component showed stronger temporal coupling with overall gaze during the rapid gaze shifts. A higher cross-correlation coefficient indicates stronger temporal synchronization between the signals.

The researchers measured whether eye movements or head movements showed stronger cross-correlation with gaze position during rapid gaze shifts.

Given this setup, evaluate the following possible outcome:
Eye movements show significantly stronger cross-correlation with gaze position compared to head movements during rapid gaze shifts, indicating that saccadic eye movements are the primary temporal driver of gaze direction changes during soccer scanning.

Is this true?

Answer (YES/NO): YES